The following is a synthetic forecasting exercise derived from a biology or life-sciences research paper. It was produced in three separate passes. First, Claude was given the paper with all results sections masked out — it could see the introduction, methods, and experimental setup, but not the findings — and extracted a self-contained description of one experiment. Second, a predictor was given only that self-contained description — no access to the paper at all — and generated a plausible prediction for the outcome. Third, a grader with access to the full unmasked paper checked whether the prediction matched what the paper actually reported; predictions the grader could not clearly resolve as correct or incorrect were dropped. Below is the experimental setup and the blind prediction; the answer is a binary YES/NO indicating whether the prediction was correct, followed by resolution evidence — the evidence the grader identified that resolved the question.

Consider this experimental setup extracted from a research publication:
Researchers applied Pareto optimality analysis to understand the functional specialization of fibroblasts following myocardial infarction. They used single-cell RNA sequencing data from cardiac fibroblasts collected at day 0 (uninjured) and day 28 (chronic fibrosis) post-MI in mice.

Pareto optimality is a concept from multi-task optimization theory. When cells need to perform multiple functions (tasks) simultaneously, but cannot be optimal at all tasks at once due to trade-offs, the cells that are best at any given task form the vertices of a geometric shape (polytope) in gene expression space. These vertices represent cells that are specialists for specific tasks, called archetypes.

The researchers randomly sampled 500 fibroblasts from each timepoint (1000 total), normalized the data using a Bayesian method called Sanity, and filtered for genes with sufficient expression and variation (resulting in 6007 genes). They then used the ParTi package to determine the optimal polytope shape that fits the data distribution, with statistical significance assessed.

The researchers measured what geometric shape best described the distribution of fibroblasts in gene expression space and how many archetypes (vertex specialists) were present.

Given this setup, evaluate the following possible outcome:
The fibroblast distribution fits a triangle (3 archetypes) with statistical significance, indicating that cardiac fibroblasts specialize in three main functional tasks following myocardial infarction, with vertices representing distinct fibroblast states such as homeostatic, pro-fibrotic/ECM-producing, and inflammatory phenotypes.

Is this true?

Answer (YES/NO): NO